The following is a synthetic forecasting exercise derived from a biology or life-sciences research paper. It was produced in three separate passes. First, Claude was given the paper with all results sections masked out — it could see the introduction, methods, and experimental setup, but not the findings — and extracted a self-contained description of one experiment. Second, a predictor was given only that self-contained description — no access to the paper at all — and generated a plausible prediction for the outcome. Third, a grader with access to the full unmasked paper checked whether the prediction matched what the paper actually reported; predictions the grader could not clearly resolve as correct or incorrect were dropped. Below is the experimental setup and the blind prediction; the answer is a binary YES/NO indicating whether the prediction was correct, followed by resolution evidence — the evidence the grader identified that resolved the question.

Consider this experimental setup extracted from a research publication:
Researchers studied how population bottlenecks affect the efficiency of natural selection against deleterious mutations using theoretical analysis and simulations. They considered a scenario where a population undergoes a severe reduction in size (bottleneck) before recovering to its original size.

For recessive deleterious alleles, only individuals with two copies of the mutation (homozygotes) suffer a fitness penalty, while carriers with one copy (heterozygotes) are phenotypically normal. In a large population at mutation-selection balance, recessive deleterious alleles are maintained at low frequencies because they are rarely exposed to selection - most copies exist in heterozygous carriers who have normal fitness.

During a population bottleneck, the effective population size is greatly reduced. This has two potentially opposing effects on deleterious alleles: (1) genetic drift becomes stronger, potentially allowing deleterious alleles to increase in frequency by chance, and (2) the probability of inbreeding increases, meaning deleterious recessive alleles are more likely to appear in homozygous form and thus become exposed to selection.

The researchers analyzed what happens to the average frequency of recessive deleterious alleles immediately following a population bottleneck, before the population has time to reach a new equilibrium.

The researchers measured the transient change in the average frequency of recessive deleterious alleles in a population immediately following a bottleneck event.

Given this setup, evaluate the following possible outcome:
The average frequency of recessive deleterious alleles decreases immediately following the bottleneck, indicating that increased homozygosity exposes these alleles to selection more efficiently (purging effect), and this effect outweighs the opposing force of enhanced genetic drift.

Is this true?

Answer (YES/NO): YES